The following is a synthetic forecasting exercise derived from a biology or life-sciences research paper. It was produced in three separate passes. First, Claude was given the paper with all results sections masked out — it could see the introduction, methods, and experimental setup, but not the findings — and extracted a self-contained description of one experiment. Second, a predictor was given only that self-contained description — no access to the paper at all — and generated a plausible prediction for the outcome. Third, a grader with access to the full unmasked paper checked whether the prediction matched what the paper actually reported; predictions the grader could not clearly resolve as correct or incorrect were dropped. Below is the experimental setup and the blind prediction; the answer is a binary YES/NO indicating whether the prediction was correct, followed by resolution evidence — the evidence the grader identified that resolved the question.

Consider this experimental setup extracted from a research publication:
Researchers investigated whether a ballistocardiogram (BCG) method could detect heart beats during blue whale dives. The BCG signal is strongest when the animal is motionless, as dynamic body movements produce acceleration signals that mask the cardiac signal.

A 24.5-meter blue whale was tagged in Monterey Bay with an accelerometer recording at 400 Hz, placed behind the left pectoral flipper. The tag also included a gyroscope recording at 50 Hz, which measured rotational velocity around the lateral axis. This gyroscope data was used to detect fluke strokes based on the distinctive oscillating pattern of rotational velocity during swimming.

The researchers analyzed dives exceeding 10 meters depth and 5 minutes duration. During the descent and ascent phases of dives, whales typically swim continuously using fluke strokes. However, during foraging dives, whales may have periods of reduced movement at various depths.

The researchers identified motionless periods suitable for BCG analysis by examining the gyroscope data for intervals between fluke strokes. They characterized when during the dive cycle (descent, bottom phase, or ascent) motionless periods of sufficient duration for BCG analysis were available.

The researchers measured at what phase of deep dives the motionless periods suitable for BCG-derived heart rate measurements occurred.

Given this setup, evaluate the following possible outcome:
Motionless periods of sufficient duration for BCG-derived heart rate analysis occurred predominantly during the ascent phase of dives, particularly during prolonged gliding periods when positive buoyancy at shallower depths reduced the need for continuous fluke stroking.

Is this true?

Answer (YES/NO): NO